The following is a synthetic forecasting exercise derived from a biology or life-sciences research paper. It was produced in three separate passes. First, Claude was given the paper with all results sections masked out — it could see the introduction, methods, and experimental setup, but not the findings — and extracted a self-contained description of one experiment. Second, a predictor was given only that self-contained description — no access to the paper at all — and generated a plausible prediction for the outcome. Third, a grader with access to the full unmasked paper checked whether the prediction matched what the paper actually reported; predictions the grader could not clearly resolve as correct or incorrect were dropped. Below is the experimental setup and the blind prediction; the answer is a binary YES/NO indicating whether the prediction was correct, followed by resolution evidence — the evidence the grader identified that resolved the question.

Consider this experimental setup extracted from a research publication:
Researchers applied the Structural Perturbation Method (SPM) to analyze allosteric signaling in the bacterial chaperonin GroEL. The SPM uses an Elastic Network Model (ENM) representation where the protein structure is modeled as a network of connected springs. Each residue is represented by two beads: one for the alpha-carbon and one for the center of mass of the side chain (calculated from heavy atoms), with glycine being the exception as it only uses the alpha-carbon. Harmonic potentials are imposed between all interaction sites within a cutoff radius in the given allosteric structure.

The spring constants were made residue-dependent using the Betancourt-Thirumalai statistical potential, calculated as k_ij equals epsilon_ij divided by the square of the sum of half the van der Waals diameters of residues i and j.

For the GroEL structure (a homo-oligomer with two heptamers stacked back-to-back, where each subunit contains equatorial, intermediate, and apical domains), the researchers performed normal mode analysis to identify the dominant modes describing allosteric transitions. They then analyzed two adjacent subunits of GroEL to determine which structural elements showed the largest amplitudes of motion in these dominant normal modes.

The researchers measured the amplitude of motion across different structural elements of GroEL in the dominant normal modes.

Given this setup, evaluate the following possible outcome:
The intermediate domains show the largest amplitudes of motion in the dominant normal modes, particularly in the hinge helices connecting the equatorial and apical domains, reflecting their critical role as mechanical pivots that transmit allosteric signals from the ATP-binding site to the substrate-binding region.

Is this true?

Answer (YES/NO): NO